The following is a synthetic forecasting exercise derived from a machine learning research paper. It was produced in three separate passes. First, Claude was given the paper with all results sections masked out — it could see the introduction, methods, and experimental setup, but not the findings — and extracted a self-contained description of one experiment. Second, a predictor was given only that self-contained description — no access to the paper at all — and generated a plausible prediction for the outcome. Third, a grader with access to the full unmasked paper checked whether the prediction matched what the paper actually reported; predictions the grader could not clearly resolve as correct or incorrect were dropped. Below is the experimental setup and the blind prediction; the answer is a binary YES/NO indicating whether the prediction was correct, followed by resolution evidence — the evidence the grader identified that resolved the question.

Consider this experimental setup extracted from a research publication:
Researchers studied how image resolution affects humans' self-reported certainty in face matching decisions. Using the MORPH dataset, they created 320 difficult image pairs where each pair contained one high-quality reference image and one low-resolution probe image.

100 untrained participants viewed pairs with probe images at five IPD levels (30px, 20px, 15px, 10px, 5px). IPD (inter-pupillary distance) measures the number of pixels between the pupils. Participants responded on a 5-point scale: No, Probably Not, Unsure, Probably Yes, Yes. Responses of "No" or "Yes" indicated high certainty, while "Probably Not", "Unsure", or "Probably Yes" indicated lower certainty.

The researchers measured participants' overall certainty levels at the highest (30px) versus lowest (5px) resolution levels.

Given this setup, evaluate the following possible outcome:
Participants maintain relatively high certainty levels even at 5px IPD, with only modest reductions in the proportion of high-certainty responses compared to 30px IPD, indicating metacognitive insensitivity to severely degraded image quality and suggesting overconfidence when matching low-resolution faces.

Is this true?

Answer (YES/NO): YES